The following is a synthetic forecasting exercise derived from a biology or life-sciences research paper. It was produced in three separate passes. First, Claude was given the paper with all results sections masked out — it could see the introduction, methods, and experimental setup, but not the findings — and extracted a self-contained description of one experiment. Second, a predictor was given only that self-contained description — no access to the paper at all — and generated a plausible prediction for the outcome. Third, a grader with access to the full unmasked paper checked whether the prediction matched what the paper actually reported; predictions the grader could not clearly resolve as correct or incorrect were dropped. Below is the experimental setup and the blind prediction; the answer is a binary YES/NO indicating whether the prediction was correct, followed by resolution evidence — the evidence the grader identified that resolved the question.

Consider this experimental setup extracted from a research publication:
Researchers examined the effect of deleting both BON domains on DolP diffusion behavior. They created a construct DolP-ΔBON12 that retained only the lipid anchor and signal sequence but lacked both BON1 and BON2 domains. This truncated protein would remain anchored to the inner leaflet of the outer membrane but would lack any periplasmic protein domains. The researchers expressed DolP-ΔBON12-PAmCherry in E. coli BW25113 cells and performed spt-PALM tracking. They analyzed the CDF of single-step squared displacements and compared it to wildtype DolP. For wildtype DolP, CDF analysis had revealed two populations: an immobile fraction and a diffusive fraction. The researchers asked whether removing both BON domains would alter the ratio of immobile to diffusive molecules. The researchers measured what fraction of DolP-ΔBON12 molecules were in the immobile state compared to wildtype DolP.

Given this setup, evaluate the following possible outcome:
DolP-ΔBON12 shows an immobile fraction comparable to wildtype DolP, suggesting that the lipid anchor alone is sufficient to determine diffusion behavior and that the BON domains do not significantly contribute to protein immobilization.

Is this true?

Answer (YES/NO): NO